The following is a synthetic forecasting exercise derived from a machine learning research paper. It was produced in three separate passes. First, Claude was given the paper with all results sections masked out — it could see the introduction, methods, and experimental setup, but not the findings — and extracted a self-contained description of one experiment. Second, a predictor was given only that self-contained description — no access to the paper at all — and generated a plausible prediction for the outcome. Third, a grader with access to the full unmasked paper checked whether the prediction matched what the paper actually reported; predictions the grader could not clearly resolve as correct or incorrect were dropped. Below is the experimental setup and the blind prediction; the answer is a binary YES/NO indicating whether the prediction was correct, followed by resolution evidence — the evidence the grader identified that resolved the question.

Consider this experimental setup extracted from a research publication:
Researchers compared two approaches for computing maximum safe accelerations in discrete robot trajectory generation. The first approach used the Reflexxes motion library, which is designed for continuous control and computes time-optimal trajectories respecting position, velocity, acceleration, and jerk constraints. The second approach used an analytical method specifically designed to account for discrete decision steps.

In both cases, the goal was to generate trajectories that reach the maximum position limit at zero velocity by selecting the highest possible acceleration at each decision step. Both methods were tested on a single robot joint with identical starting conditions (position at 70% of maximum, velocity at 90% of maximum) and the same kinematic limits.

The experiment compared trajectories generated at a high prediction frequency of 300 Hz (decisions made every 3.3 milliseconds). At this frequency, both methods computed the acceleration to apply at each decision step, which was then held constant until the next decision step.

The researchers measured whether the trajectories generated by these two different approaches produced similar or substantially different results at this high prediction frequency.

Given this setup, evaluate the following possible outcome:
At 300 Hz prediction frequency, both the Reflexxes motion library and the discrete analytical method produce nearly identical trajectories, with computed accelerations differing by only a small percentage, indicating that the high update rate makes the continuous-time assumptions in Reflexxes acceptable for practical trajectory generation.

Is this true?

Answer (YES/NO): YES